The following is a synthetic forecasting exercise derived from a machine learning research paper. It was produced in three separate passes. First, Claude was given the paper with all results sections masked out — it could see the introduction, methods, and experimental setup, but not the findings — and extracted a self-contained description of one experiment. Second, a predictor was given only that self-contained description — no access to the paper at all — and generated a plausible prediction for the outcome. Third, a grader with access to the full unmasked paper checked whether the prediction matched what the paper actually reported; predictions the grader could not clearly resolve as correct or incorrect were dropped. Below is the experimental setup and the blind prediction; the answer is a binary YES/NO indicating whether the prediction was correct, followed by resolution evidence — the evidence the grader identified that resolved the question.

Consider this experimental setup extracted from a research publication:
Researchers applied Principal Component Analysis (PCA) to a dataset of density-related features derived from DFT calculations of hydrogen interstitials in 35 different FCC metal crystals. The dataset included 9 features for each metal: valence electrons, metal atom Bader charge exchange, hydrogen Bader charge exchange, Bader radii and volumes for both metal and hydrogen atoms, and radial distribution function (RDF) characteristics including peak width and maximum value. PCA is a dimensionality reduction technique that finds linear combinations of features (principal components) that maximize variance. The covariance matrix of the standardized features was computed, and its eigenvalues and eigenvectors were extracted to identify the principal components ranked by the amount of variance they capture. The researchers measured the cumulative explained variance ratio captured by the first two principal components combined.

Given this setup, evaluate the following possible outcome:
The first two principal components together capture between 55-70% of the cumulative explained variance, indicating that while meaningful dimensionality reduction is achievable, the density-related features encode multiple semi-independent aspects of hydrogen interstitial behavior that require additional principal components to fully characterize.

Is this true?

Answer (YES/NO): YES